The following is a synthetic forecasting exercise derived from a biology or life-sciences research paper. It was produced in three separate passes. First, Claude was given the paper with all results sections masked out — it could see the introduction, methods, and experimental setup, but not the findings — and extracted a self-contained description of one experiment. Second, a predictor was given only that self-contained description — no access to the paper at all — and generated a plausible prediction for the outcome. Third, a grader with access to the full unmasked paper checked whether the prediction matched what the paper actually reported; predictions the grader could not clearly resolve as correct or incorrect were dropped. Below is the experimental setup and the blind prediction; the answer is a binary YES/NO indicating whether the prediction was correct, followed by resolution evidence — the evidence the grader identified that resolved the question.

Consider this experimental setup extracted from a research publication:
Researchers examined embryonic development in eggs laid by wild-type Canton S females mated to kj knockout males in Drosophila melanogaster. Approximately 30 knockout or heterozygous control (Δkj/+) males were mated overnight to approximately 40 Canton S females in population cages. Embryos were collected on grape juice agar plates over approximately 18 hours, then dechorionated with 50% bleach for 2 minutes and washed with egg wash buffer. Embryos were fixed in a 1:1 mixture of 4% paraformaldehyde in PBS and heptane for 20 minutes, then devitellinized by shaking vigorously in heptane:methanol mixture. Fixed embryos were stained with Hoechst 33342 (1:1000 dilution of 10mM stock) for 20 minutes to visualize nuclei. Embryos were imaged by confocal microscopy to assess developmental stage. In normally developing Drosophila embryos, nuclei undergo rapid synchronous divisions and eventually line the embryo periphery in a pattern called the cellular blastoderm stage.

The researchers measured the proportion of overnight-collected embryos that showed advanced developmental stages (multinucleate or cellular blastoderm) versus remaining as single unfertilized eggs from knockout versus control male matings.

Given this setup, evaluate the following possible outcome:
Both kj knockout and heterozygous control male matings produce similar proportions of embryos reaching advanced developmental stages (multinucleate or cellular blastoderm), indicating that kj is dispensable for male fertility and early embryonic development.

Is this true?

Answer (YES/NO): NO